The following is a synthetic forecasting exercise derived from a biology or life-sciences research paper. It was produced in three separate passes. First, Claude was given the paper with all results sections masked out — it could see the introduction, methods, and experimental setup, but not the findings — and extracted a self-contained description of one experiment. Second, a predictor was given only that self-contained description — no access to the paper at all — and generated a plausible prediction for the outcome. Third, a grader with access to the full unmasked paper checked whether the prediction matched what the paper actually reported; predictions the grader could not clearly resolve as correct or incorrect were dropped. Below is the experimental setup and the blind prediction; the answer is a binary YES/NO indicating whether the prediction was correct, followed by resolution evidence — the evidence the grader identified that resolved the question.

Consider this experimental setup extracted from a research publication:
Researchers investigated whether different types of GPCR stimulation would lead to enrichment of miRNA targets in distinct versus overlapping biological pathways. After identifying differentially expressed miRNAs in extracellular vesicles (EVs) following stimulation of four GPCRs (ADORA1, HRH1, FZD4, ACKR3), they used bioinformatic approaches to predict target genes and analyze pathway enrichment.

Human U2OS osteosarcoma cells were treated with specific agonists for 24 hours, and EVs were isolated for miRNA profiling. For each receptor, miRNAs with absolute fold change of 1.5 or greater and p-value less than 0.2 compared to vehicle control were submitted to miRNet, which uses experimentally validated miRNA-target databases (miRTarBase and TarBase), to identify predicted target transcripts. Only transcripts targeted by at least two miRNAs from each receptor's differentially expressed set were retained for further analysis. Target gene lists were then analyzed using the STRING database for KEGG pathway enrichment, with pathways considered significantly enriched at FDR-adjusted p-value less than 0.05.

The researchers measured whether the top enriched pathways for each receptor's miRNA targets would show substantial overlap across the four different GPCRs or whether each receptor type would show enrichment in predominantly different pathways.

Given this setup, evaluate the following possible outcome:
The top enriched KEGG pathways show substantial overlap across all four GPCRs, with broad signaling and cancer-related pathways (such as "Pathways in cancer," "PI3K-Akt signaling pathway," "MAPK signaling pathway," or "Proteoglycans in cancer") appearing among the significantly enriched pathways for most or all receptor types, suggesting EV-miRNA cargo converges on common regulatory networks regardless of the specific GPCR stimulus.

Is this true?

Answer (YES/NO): NO